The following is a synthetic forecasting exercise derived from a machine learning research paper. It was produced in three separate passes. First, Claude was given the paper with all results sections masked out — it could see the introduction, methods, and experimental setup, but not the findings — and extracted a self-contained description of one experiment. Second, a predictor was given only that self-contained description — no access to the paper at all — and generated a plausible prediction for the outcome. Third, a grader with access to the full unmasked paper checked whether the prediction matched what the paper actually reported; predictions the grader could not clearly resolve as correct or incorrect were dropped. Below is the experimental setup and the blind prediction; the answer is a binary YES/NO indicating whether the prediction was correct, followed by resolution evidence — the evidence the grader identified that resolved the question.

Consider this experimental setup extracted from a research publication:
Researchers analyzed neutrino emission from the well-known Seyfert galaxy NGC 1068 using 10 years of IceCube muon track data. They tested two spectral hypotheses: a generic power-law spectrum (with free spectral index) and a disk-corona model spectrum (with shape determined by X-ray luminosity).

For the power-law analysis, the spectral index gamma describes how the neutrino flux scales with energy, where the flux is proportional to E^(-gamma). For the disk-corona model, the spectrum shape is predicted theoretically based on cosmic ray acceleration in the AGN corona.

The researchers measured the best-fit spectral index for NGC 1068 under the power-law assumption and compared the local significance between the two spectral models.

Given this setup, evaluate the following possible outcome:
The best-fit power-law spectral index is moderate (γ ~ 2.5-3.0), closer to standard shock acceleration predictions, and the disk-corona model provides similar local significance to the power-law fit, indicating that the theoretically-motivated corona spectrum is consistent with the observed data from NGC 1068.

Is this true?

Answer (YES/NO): NO